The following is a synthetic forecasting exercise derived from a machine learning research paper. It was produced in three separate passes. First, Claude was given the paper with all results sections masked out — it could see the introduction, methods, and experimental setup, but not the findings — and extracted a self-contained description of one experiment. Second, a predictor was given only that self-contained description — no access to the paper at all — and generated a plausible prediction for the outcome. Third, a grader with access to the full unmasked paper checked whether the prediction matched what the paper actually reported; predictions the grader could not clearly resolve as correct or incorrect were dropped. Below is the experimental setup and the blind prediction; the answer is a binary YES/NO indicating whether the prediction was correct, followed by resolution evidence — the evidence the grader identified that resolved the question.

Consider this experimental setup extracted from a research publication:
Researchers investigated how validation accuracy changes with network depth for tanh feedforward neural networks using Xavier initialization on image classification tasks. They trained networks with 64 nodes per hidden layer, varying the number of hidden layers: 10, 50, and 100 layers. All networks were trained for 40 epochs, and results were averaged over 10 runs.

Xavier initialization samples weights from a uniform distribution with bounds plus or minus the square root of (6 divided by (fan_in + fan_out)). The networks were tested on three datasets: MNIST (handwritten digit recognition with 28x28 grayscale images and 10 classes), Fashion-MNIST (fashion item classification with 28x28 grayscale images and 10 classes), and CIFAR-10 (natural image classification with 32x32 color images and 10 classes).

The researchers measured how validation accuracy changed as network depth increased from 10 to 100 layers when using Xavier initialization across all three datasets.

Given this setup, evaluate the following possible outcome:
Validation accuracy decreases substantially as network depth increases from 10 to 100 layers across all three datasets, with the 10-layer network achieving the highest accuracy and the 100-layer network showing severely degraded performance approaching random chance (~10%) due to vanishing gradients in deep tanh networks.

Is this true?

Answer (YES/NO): NO